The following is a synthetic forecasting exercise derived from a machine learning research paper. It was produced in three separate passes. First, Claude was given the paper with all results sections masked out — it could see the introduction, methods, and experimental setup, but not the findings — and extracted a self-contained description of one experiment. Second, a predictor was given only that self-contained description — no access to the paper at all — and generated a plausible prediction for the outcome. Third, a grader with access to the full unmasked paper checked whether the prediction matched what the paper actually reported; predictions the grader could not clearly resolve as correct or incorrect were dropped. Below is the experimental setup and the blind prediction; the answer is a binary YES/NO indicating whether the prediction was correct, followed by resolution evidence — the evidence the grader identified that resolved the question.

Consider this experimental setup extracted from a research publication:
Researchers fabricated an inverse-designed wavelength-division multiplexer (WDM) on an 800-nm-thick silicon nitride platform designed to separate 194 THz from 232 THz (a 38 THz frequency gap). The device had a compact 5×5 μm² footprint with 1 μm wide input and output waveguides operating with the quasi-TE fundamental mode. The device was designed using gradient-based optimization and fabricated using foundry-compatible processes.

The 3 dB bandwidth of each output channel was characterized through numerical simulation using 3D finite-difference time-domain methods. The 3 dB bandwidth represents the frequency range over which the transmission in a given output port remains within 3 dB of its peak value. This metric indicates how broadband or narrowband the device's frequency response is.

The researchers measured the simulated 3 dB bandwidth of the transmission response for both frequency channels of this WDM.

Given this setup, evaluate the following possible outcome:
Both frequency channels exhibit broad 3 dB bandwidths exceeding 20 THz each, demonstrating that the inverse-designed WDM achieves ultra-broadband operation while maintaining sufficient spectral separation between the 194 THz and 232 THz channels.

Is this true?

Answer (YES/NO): YES